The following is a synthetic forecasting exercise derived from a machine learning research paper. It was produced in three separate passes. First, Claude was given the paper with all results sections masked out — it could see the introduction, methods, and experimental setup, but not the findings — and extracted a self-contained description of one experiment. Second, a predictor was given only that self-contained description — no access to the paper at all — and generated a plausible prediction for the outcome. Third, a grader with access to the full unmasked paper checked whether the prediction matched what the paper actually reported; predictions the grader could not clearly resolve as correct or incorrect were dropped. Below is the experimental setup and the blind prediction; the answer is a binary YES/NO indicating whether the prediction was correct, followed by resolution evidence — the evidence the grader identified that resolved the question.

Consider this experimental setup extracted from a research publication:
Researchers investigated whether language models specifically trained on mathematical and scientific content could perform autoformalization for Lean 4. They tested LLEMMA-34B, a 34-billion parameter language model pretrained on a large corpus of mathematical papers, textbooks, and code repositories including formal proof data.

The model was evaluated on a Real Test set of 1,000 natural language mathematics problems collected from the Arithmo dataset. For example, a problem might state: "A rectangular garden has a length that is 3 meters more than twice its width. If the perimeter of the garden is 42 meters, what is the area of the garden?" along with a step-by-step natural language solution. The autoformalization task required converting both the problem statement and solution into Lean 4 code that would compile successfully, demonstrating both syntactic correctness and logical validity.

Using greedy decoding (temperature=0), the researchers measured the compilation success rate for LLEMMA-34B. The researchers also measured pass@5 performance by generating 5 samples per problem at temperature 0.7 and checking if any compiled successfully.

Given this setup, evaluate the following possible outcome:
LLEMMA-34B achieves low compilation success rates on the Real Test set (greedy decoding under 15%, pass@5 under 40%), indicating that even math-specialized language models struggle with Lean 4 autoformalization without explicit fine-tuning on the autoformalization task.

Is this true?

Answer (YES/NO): YES